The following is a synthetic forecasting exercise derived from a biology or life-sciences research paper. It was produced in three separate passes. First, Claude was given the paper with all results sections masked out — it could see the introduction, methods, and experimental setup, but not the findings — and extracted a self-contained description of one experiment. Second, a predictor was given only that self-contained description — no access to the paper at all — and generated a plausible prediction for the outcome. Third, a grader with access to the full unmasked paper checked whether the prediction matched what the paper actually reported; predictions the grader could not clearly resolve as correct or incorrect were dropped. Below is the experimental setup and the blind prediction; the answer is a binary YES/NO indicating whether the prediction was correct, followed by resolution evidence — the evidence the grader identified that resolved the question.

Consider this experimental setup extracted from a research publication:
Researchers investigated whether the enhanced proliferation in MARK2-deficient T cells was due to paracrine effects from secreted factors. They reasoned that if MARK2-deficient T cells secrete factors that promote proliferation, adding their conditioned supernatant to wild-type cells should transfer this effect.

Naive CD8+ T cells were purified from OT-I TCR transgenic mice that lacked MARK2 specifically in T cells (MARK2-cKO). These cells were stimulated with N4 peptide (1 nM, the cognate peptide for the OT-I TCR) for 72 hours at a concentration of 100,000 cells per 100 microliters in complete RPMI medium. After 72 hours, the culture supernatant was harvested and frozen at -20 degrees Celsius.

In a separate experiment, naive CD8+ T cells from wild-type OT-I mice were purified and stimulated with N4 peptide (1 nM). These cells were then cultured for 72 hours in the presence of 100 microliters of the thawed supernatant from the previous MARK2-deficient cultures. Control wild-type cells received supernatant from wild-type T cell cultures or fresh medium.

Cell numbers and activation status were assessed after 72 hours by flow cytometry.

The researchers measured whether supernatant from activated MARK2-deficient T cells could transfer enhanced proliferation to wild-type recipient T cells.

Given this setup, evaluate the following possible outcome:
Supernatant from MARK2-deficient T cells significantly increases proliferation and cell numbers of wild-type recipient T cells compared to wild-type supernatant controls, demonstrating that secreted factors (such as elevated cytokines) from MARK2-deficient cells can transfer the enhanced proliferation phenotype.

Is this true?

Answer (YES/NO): NO